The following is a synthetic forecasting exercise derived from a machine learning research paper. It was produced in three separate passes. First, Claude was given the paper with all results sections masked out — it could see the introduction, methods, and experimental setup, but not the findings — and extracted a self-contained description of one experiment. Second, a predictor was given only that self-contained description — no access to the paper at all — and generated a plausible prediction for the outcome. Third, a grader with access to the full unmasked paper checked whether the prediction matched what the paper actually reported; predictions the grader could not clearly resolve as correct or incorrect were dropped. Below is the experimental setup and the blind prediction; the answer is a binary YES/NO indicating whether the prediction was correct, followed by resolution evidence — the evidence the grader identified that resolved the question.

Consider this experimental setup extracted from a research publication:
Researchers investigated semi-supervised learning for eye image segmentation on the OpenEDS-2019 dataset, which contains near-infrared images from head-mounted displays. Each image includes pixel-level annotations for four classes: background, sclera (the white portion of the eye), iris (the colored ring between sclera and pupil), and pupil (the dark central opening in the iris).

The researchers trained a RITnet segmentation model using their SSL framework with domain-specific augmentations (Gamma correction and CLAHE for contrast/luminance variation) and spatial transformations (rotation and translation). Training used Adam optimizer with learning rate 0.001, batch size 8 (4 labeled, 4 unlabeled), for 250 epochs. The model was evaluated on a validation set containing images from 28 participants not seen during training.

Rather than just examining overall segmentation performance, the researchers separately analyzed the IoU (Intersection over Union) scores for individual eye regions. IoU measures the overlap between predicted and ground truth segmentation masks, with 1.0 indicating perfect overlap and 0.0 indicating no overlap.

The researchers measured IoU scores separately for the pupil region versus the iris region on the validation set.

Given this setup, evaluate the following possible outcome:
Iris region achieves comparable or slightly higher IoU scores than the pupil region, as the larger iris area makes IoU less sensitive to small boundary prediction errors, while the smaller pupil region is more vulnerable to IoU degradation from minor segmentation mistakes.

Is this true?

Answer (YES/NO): YES